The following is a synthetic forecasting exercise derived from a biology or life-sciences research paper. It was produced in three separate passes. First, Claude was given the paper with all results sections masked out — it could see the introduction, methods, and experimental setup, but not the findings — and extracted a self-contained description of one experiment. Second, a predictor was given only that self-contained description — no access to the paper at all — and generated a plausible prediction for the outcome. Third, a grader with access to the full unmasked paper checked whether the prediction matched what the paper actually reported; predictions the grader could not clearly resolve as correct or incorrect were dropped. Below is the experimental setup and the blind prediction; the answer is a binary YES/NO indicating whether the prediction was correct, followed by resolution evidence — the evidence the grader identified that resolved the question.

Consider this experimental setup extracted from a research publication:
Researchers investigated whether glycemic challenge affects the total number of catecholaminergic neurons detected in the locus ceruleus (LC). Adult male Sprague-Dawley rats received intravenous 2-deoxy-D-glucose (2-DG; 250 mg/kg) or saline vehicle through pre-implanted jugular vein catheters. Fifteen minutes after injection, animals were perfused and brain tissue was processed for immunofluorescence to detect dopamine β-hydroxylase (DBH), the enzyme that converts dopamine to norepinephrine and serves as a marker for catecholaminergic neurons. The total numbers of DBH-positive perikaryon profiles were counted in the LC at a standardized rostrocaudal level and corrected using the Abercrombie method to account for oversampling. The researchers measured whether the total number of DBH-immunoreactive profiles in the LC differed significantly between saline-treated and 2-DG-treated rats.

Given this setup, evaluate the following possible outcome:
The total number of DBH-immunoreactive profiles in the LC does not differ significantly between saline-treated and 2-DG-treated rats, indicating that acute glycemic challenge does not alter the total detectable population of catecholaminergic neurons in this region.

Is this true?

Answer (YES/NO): YES